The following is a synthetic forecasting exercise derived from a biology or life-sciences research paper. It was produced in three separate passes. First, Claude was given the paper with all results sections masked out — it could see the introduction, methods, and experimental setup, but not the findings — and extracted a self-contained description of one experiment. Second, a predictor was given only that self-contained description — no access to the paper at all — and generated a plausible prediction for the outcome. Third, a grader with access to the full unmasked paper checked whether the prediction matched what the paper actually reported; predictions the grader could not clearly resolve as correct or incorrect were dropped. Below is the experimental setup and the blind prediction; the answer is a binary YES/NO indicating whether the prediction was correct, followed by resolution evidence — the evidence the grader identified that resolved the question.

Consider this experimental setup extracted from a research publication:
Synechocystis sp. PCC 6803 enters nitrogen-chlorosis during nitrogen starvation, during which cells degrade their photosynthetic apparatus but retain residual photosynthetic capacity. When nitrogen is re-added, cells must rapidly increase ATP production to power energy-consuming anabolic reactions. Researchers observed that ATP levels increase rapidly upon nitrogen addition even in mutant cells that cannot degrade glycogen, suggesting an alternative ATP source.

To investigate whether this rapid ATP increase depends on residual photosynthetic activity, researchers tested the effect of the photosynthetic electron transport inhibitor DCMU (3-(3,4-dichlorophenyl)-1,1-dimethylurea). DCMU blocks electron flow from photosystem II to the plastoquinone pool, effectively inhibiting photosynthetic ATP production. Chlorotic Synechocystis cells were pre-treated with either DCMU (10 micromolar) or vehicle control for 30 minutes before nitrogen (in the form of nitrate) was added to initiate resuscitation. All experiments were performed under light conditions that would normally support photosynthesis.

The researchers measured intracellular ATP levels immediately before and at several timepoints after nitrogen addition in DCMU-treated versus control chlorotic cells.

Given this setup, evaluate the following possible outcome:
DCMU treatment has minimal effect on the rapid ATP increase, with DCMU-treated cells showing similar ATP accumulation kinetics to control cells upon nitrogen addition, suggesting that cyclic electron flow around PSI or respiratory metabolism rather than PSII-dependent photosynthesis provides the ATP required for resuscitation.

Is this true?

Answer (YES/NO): NO